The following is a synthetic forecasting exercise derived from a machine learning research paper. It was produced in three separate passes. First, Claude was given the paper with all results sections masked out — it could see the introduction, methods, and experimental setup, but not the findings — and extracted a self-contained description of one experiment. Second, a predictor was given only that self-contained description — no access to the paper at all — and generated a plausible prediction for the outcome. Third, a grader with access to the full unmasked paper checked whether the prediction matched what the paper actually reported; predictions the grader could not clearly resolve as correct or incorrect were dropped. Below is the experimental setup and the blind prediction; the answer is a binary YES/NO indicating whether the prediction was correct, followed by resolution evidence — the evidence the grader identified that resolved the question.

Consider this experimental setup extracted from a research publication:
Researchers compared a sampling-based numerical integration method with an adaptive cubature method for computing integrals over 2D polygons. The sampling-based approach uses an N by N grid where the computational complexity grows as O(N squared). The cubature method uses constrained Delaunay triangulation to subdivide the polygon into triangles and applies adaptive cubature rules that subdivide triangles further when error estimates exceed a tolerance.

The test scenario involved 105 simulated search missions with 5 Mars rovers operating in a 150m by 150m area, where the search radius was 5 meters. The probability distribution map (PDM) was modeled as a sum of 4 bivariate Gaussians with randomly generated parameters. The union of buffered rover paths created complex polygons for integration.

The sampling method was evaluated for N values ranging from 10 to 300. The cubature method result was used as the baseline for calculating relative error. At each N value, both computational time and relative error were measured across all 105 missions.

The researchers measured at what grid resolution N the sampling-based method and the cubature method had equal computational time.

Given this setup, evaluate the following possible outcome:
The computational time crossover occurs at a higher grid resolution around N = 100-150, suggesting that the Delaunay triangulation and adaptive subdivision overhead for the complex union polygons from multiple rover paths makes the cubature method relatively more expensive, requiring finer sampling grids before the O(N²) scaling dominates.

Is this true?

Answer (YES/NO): NO